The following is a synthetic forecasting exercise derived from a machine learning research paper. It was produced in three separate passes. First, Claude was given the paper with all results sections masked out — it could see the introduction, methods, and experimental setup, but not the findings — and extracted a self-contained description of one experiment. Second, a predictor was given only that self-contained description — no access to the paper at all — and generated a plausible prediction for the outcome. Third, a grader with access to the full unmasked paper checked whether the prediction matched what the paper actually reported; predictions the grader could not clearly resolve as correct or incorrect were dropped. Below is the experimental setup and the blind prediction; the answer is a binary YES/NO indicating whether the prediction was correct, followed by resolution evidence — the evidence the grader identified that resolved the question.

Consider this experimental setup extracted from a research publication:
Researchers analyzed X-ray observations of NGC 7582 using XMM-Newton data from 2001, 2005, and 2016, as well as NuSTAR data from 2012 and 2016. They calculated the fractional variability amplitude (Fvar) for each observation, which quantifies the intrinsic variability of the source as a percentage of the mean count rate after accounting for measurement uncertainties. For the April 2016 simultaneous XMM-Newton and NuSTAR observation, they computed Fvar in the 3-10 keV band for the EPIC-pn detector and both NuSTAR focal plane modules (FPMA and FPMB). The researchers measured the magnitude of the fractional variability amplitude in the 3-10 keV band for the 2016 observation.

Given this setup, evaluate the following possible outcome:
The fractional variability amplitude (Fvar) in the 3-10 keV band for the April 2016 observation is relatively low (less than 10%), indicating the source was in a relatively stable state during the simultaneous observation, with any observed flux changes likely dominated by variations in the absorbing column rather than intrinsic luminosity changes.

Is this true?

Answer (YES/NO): NO